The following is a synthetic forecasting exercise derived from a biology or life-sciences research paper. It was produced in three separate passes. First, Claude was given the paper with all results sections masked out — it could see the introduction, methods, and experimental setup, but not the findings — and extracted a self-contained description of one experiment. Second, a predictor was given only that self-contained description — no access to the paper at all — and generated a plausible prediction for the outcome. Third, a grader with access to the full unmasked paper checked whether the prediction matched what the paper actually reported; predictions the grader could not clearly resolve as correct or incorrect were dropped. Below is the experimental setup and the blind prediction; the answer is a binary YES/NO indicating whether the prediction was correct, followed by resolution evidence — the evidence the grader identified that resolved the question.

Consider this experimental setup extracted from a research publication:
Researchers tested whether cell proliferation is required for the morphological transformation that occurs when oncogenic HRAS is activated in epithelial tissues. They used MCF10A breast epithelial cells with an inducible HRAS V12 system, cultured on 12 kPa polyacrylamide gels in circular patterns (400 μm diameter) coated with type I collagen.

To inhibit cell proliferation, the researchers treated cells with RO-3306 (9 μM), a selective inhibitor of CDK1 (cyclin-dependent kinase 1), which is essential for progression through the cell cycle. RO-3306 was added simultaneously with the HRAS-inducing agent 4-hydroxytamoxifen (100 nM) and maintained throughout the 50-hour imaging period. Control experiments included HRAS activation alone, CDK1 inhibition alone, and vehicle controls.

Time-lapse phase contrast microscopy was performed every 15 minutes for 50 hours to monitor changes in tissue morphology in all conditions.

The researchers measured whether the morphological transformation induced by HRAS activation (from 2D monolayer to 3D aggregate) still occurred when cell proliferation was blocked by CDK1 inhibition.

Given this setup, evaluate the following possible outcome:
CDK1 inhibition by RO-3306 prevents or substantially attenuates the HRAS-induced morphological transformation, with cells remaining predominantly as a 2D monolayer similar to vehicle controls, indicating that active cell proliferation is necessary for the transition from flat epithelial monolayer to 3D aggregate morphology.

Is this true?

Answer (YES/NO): NO